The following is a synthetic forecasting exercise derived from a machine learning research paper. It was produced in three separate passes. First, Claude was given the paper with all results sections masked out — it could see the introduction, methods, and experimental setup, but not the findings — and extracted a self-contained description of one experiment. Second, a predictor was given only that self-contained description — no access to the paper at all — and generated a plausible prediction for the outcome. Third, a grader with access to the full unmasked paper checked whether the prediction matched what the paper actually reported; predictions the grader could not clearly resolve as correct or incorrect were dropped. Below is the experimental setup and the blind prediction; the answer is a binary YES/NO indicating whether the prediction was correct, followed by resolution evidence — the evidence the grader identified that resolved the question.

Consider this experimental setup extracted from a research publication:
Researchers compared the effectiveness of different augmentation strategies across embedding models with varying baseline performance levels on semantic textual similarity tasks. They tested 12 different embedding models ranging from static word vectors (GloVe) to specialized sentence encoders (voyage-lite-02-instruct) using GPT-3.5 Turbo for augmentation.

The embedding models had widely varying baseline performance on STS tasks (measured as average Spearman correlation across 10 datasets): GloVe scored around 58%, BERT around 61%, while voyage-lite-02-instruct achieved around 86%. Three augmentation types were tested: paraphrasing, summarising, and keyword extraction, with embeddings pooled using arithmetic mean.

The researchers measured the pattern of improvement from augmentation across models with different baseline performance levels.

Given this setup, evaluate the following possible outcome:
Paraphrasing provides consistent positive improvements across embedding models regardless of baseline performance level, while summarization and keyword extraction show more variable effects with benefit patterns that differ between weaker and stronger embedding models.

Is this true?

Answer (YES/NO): YES